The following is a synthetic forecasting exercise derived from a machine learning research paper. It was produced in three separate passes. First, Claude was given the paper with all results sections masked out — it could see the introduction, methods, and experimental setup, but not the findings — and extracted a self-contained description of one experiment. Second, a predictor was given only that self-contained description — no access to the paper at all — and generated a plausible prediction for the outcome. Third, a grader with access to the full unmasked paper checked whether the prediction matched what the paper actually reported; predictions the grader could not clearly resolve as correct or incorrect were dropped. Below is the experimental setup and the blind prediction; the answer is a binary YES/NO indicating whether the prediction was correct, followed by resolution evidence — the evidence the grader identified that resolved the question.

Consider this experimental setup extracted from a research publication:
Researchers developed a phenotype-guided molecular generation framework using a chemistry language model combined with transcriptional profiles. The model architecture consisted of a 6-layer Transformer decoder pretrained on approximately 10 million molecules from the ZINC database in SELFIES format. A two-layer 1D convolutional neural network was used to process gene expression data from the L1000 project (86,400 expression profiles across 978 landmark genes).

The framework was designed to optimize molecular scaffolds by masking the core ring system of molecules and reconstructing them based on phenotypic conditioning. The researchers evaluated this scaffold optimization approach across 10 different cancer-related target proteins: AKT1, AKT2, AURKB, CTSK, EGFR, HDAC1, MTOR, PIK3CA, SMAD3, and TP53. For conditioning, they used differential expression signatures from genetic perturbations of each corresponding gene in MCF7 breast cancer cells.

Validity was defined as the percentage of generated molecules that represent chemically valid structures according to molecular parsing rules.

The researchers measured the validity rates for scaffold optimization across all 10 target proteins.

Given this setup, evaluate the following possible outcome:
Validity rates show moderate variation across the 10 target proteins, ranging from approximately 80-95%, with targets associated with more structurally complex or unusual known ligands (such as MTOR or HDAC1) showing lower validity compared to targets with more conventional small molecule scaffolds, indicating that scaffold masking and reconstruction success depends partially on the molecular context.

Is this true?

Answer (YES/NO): NO